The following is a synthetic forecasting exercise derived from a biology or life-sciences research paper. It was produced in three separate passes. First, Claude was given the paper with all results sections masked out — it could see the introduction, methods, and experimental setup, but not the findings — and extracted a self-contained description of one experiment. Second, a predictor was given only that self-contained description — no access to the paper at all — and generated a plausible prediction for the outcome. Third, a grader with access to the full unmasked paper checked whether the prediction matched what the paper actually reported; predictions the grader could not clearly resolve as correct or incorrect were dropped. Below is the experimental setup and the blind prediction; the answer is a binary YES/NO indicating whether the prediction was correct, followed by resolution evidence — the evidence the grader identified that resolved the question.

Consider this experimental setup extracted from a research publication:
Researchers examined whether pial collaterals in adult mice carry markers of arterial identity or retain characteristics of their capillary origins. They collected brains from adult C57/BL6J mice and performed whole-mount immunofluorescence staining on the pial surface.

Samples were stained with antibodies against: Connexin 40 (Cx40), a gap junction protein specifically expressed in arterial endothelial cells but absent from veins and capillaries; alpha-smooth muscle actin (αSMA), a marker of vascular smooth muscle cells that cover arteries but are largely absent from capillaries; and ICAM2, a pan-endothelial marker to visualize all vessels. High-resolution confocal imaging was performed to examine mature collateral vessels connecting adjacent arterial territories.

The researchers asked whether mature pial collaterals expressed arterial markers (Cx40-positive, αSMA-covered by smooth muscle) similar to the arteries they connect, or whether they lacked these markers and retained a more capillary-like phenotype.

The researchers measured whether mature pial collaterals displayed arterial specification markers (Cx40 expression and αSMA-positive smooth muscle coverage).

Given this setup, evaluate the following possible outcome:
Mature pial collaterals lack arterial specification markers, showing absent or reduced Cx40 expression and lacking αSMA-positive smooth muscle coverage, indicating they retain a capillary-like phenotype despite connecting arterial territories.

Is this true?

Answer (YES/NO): NO